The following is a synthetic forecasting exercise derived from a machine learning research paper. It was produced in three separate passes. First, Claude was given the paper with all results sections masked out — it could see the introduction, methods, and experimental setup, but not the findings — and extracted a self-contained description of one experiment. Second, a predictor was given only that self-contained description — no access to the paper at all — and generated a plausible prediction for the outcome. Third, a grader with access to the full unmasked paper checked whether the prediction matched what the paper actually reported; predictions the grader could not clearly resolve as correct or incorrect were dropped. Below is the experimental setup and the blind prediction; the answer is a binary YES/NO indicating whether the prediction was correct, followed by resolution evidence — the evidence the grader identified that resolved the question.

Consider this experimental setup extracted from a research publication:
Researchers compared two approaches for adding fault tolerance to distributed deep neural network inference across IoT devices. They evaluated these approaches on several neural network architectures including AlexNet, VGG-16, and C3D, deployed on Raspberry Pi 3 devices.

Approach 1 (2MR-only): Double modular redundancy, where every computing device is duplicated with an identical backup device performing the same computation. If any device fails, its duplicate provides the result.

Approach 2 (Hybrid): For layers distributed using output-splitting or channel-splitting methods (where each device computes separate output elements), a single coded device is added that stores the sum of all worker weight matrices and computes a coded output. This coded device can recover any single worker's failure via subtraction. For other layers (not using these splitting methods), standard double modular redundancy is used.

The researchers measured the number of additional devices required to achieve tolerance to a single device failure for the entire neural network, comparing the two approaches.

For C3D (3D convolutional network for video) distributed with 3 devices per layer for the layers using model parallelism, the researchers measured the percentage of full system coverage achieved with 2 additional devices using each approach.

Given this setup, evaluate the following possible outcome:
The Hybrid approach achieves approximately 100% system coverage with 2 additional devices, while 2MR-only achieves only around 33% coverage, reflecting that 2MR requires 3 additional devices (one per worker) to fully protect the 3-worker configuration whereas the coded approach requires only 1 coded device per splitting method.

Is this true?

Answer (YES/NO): NO